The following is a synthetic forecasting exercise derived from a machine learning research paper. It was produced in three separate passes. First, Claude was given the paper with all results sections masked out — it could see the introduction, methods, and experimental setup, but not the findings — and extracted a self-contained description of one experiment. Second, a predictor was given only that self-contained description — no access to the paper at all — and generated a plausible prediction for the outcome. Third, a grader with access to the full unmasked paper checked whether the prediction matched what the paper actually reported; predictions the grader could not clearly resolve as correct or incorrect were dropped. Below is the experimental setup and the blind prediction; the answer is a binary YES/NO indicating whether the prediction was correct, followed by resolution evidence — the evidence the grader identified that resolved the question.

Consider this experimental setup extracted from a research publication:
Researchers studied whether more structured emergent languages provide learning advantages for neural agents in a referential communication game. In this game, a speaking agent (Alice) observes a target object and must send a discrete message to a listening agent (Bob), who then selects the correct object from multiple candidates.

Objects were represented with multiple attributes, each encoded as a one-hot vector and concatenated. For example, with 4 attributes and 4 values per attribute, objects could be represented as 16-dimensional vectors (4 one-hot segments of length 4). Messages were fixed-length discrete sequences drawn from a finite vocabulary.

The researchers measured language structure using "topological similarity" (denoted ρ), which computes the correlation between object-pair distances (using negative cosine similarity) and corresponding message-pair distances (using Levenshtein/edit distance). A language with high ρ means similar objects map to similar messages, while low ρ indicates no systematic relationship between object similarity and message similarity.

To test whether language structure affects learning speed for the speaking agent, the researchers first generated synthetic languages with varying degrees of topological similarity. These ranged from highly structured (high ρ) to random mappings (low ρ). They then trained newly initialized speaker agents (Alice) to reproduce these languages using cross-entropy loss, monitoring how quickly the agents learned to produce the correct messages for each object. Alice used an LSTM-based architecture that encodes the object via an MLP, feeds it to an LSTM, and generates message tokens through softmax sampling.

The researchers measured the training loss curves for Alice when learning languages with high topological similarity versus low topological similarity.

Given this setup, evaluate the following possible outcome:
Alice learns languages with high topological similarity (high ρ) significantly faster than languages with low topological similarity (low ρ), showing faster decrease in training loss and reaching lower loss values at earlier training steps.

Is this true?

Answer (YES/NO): YES